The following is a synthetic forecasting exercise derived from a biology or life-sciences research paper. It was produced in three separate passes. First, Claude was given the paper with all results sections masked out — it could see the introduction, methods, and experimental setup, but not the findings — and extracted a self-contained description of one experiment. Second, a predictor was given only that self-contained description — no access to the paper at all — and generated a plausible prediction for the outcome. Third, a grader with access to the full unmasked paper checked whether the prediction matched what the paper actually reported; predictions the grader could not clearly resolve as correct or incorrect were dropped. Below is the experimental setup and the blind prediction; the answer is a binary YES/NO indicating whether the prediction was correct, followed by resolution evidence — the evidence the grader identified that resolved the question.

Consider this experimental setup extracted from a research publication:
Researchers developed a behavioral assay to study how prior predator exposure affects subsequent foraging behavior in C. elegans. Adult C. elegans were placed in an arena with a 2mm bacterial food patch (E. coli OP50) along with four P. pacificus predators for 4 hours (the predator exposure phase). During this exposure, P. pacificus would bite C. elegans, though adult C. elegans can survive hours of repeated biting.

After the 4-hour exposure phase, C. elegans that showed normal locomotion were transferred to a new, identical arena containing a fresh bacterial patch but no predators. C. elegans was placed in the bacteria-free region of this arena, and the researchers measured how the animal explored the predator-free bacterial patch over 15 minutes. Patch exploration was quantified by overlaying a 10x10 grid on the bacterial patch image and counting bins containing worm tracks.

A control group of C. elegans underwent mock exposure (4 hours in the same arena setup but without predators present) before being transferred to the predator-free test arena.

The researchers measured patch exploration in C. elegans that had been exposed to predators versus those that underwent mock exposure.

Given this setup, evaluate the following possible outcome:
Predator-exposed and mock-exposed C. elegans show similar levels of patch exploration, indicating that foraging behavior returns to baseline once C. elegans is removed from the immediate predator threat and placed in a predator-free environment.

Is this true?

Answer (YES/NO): NO